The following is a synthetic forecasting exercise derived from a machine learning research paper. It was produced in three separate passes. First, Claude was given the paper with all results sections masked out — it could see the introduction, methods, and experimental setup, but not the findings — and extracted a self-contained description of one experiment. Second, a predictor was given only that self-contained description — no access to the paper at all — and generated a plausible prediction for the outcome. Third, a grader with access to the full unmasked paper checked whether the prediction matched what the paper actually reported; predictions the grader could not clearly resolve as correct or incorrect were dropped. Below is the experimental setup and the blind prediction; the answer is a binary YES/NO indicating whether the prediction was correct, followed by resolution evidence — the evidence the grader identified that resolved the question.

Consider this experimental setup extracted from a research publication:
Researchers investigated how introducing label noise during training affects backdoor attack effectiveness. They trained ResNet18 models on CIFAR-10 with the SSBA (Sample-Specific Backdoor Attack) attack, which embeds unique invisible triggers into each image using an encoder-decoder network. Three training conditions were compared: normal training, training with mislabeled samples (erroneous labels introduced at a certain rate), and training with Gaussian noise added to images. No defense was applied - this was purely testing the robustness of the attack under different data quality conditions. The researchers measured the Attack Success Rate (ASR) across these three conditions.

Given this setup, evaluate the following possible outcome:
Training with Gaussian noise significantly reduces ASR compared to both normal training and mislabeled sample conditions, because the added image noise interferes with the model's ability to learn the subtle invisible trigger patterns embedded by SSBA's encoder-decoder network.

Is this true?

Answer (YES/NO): NO